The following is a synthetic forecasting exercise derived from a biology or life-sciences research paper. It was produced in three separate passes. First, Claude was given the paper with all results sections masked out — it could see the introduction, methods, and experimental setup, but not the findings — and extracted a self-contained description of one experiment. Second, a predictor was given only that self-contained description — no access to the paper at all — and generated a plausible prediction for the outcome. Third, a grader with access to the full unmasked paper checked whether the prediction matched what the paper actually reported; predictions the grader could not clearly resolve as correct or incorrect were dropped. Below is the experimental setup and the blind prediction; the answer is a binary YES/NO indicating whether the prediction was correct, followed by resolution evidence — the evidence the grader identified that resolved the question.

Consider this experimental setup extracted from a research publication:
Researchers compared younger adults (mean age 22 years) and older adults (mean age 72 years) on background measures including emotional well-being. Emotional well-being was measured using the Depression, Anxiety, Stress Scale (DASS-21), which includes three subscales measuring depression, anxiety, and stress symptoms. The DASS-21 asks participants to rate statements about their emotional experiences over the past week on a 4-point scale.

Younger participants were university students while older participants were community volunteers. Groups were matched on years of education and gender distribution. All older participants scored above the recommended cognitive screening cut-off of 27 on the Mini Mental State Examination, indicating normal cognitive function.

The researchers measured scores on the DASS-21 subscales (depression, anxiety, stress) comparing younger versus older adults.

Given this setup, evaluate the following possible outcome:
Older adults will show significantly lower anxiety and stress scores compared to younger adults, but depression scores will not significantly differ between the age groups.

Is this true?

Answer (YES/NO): NO